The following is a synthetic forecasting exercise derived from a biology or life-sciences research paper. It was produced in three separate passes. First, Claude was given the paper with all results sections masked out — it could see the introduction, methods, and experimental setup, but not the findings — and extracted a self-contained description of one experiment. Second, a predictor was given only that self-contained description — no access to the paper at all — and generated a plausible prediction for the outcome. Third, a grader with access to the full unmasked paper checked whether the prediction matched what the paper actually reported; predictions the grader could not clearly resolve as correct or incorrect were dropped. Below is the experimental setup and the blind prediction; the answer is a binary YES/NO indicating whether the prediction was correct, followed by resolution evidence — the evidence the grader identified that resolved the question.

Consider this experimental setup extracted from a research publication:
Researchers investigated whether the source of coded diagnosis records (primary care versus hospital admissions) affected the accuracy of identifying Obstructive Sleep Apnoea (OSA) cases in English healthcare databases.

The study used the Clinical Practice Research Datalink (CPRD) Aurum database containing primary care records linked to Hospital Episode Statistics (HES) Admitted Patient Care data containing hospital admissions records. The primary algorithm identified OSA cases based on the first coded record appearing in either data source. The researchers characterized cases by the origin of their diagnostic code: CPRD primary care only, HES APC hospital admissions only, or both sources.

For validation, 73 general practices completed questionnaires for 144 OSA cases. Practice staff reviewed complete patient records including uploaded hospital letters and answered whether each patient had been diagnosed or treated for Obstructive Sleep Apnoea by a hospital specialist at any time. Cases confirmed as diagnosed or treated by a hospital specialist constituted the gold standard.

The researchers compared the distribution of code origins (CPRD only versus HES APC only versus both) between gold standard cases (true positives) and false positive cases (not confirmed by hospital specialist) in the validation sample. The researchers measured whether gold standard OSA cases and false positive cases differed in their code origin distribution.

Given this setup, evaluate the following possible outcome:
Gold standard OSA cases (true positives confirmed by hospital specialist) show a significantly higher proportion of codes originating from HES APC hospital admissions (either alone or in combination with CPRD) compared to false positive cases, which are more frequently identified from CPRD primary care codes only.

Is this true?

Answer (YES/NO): NO